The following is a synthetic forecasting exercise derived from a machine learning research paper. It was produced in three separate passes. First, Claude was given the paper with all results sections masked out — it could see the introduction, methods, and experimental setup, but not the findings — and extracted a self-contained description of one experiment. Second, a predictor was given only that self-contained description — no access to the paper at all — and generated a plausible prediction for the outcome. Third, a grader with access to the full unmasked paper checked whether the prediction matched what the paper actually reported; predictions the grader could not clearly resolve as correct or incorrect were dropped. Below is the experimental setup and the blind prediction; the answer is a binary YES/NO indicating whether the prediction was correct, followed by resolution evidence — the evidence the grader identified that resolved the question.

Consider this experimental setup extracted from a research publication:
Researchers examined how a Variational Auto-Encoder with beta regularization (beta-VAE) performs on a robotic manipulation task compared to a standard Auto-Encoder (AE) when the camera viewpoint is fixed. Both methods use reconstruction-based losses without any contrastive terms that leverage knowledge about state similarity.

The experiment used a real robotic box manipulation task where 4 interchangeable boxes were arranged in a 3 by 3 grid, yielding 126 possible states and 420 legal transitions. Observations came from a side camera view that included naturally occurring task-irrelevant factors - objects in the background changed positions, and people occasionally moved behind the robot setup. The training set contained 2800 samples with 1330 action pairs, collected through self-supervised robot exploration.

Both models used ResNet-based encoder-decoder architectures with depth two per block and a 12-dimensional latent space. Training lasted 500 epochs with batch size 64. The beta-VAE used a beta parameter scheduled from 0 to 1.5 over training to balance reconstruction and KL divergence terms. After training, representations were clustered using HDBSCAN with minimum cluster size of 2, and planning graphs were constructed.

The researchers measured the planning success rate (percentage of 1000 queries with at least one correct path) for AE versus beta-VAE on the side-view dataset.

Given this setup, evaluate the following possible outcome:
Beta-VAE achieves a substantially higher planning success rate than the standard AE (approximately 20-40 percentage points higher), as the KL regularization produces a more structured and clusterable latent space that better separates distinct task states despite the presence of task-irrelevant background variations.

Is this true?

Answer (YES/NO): NO